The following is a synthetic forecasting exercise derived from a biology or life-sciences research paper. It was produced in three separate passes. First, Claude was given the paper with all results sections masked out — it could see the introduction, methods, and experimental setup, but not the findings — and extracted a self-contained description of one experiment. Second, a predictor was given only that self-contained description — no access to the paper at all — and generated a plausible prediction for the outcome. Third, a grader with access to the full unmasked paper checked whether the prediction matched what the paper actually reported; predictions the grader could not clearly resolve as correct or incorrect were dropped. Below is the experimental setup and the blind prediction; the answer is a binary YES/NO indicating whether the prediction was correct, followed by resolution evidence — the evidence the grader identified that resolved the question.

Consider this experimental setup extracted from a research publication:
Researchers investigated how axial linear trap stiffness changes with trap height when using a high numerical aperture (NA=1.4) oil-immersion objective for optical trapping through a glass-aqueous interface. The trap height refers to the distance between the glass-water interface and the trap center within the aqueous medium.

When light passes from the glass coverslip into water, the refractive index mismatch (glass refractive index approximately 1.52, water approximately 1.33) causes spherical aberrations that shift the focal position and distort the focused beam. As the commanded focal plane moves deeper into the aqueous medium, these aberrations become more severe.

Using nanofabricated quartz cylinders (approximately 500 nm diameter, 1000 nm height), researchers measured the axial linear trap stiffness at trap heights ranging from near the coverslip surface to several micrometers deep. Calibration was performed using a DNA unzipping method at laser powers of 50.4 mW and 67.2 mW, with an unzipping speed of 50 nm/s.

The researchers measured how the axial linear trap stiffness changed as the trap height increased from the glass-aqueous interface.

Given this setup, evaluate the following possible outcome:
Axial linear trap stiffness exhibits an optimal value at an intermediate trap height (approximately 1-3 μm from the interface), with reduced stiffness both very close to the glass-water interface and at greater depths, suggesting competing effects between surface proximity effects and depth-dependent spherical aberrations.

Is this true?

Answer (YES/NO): NO